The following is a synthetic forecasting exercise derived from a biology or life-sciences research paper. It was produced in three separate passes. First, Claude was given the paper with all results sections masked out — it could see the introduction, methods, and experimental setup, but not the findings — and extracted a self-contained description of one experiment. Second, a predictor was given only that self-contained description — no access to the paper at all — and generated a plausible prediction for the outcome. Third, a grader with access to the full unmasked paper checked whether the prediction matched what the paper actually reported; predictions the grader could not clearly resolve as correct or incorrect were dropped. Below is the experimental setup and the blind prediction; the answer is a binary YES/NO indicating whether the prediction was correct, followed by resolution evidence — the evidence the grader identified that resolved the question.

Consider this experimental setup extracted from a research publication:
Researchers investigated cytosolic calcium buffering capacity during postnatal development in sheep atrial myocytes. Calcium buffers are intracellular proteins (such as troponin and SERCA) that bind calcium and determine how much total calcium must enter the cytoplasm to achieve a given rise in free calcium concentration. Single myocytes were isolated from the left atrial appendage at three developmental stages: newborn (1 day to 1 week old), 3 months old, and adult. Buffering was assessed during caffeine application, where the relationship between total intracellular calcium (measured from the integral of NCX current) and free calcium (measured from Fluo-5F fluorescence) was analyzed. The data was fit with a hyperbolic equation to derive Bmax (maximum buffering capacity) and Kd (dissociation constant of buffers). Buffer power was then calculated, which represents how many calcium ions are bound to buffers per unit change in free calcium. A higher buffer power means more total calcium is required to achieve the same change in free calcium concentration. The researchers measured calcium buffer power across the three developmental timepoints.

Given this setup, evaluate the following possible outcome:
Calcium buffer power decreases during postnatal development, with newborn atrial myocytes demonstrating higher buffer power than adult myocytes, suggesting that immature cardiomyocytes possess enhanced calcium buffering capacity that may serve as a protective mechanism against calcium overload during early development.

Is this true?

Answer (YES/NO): YES